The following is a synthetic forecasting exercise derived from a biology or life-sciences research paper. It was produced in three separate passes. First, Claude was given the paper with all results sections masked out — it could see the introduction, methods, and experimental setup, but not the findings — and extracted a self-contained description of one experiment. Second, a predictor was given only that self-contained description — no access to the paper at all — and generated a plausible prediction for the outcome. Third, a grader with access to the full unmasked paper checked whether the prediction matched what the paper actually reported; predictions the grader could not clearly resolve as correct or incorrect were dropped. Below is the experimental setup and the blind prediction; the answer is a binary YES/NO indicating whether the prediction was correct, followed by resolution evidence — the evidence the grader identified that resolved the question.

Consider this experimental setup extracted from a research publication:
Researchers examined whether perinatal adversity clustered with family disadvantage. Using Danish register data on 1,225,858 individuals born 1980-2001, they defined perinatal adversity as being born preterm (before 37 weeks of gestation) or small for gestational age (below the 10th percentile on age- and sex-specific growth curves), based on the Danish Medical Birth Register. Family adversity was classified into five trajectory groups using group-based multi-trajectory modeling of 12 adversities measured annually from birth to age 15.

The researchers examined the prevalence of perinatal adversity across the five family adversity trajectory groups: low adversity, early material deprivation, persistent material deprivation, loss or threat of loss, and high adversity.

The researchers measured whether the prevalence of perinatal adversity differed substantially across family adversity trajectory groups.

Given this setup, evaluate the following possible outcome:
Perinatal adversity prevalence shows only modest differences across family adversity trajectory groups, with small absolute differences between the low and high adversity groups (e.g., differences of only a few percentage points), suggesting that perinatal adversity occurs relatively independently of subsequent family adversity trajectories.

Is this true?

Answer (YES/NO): NO